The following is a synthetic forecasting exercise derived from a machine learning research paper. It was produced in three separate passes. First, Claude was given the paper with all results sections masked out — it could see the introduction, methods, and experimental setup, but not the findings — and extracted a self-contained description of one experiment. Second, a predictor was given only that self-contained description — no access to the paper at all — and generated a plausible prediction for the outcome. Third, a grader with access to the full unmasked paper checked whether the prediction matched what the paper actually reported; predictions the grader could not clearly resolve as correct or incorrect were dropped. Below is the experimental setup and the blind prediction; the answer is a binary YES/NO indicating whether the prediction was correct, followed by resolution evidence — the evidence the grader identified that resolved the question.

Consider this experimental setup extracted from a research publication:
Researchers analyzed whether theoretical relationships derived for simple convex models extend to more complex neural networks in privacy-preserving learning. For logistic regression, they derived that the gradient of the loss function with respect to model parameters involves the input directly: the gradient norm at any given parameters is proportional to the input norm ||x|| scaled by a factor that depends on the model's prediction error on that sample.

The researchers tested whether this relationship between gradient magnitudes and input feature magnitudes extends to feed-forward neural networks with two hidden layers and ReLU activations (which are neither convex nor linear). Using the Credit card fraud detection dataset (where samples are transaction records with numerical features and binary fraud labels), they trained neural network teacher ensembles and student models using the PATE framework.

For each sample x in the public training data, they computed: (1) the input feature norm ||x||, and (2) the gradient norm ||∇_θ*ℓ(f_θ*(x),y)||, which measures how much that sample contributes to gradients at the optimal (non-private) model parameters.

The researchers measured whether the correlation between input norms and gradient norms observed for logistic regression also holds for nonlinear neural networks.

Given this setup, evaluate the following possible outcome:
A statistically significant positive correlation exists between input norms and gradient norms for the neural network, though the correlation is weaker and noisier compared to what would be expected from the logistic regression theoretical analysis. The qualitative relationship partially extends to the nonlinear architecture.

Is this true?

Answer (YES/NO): NO